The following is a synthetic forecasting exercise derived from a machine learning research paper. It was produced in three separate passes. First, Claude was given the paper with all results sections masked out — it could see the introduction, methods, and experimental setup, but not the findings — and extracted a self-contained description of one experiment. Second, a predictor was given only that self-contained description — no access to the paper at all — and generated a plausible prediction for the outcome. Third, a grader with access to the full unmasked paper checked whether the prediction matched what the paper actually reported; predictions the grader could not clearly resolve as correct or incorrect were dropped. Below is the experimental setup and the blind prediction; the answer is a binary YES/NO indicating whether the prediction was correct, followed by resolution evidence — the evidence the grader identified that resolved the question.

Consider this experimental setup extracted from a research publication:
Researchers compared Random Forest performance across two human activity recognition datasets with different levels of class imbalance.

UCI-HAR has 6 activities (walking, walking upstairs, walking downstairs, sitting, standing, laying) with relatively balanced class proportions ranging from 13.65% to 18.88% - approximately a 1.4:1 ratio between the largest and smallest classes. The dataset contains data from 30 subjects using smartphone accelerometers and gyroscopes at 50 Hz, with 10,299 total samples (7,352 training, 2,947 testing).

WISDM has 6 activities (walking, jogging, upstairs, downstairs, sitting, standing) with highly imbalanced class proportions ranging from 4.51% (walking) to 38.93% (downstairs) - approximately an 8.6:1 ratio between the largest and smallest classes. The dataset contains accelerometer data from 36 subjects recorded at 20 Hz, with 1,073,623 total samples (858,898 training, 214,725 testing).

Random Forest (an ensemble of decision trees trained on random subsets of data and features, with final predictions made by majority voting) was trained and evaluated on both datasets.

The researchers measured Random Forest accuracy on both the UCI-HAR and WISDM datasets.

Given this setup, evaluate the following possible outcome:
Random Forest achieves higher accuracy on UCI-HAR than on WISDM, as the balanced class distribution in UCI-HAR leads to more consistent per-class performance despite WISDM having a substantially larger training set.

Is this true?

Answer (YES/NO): YES